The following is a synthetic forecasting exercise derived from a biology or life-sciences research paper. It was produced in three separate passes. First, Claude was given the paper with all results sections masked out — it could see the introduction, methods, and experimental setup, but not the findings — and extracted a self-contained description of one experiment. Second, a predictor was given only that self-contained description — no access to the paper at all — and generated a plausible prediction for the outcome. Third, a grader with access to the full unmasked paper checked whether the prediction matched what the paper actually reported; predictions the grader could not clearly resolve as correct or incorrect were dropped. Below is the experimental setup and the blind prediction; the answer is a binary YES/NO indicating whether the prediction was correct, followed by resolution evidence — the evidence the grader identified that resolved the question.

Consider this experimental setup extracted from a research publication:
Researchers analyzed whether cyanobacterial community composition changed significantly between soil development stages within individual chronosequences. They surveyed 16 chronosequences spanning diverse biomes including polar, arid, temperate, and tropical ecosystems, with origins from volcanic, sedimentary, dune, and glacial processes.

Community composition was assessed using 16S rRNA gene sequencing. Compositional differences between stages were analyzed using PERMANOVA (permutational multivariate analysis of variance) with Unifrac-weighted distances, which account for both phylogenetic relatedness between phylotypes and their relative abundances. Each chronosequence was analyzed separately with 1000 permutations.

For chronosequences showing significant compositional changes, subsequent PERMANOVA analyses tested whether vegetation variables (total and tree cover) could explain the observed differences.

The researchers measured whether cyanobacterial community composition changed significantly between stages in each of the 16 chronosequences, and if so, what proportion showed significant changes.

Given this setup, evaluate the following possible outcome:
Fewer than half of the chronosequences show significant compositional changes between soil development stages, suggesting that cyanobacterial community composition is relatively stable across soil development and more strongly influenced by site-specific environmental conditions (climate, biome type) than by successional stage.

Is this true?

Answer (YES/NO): YES